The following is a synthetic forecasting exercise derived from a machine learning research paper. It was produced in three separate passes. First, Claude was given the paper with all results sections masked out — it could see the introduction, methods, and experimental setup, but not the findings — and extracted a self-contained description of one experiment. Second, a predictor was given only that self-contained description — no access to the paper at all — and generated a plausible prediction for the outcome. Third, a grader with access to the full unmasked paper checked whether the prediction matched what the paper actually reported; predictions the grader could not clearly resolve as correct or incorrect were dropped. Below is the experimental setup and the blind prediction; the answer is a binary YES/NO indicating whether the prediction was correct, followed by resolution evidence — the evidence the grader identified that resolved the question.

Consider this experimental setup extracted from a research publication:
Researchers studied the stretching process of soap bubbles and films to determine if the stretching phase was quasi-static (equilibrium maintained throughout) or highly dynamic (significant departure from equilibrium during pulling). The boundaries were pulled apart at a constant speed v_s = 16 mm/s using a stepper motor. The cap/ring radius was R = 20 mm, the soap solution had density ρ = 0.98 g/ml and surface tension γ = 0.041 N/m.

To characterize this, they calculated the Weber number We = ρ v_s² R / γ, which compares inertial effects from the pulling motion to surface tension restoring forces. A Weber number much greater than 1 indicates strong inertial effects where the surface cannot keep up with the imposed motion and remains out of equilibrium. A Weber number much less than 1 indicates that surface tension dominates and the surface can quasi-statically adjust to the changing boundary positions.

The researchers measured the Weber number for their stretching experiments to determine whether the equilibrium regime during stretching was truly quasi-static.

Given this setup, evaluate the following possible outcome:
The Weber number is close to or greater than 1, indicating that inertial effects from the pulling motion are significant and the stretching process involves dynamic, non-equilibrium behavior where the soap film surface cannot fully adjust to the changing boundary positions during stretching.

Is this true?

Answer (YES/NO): NO